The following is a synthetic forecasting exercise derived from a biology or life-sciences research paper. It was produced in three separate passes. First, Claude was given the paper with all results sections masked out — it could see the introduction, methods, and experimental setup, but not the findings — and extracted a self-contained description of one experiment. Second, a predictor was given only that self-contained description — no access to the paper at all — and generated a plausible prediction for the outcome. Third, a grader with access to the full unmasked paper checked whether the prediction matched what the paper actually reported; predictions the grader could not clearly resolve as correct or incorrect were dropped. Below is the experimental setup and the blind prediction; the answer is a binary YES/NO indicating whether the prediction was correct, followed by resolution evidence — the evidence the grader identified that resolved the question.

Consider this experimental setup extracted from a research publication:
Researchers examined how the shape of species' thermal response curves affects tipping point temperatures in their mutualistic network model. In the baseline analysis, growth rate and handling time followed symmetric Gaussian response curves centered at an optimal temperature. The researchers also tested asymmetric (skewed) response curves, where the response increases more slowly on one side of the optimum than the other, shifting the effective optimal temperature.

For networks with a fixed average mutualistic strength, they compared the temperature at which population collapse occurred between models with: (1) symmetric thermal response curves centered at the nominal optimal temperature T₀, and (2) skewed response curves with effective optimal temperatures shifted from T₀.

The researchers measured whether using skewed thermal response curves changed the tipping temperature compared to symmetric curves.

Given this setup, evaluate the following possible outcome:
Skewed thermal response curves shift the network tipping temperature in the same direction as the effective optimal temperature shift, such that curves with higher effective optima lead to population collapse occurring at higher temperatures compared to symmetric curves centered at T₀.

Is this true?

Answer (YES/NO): YES